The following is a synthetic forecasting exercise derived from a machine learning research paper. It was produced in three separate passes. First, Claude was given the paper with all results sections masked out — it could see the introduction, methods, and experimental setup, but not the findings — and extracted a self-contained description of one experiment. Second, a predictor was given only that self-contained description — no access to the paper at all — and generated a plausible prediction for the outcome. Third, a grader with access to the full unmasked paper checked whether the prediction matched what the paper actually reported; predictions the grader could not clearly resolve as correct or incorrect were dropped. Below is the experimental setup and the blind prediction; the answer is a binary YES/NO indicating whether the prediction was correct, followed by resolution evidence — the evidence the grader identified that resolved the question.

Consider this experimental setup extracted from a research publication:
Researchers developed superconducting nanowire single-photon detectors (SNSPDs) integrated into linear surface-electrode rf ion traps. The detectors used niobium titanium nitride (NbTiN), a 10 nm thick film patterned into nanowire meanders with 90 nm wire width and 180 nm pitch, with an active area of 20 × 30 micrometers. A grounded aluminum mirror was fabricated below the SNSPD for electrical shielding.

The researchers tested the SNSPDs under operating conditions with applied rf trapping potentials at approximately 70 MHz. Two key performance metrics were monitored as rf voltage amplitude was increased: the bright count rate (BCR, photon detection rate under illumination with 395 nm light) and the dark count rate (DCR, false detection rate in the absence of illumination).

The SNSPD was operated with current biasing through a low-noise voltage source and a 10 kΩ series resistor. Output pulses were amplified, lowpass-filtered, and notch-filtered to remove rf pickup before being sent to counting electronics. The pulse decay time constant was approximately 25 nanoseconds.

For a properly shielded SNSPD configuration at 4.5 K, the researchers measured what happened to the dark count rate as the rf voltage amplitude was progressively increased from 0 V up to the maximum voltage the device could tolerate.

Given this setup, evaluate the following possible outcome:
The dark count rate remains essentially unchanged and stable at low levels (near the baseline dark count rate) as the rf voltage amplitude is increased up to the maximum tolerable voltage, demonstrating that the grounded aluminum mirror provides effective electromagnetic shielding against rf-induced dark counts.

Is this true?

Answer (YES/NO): YES